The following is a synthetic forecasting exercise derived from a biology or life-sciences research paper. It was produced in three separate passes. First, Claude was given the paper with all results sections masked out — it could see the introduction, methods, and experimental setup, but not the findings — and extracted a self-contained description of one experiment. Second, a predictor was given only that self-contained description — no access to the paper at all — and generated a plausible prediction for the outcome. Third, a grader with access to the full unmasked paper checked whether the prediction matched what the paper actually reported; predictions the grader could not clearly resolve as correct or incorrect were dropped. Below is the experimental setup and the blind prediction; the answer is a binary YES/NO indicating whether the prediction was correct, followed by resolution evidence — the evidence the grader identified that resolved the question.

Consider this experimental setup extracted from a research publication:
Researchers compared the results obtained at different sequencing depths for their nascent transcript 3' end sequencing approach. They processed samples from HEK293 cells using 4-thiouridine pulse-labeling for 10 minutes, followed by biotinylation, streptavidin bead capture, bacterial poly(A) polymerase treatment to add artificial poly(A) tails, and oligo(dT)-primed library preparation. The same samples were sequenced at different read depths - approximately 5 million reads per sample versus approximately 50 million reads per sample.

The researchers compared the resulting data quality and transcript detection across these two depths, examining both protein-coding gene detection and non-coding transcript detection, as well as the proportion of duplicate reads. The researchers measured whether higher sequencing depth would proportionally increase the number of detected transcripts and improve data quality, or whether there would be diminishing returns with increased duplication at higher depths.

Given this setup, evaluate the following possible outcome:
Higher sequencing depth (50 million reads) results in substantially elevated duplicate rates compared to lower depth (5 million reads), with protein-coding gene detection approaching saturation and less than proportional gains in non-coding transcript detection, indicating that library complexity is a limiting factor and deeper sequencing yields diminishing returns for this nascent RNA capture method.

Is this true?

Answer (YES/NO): YES